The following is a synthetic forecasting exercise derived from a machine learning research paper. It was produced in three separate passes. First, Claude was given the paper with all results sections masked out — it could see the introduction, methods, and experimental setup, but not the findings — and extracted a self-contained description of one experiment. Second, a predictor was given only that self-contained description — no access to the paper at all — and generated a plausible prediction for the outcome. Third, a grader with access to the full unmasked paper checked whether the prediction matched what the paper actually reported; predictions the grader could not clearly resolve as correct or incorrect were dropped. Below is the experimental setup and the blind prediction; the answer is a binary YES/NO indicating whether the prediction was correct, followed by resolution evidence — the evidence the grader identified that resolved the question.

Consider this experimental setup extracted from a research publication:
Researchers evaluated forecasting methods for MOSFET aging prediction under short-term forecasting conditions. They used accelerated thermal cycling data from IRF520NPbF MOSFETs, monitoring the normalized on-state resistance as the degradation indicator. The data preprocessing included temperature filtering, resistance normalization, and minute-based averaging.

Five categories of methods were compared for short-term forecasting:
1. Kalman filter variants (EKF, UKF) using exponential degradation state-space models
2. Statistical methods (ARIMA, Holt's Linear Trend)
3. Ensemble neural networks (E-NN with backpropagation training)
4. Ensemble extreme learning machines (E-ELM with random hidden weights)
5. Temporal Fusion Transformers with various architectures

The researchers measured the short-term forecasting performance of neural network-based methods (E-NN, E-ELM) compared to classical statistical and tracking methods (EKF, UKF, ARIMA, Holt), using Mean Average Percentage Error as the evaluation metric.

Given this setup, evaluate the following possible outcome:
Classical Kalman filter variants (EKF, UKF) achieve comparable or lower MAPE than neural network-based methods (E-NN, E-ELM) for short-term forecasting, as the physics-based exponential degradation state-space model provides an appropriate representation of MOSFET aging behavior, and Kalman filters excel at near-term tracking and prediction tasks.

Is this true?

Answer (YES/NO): NO